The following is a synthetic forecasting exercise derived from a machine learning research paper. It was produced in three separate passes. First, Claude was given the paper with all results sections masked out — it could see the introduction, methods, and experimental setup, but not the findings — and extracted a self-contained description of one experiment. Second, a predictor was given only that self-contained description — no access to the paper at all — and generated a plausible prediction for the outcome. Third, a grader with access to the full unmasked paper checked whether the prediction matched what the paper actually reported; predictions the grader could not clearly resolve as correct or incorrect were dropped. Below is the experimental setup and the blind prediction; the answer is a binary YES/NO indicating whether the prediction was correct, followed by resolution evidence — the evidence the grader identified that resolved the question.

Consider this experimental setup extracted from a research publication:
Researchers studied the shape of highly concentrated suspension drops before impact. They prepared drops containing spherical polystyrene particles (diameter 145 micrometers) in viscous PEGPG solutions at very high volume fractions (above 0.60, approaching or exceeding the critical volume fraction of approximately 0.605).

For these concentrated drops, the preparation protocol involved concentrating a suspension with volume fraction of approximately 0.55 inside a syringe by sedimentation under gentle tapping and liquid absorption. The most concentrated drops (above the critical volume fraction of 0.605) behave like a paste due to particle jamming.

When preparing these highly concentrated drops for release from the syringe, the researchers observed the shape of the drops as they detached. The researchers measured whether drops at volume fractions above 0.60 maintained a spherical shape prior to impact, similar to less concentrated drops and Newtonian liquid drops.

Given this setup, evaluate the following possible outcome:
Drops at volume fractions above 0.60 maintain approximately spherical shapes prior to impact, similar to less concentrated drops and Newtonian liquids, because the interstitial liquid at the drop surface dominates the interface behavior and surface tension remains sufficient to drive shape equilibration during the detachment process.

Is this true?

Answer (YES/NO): NO